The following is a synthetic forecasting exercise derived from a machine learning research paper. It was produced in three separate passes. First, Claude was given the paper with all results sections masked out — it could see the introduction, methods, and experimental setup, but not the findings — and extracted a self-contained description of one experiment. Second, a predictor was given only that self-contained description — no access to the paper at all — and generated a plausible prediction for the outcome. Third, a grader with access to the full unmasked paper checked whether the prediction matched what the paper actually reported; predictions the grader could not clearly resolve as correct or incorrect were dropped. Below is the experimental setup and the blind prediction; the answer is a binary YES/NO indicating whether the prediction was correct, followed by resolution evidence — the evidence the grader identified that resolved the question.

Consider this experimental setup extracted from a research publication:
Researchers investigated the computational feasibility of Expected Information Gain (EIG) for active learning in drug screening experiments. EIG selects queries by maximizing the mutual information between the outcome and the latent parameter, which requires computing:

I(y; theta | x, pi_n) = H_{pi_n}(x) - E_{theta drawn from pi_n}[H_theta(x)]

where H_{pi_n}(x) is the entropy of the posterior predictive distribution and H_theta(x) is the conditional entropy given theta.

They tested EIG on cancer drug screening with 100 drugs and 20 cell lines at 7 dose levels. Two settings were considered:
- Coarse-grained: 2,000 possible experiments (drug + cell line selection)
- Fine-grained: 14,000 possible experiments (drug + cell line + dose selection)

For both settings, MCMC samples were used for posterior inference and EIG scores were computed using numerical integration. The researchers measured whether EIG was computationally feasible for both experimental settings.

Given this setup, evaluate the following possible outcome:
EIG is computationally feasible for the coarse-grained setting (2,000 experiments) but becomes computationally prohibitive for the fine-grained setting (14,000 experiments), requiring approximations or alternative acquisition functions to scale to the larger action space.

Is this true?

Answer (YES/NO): YES